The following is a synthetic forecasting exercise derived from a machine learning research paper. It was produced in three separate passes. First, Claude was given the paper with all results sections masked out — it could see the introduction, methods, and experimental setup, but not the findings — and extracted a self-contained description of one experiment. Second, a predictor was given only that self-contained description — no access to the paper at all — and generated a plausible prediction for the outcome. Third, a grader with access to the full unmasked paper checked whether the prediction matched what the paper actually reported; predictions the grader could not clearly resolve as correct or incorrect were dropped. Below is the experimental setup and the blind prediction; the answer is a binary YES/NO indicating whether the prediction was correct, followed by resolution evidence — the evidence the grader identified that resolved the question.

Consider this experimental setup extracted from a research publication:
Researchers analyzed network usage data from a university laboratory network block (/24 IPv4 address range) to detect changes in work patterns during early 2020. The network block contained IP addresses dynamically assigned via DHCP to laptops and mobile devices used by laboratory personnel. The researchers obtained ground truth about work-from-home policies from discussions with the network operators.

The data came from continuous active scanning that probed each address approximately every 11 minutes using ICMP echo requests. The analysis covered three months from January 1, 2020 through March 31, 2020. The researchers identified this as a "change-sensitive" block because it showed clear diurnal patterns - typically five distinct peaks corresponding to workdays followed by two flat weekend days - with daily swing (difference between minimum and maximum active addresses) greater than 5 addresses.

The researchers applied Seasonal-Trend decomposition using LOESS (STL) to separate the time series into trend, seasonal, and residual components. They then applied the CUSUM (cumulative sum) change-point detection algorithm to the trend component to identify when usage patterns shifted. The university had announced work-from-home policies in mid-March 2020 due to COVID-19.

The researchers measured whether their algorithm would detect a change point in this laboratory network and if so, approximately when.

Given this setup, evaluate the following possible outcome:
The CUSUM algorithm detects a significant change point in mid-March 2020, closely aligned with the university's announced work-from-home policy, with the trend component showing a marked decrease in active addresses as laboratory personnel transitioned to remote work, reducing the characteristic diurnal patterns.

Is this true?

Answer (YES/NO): YES